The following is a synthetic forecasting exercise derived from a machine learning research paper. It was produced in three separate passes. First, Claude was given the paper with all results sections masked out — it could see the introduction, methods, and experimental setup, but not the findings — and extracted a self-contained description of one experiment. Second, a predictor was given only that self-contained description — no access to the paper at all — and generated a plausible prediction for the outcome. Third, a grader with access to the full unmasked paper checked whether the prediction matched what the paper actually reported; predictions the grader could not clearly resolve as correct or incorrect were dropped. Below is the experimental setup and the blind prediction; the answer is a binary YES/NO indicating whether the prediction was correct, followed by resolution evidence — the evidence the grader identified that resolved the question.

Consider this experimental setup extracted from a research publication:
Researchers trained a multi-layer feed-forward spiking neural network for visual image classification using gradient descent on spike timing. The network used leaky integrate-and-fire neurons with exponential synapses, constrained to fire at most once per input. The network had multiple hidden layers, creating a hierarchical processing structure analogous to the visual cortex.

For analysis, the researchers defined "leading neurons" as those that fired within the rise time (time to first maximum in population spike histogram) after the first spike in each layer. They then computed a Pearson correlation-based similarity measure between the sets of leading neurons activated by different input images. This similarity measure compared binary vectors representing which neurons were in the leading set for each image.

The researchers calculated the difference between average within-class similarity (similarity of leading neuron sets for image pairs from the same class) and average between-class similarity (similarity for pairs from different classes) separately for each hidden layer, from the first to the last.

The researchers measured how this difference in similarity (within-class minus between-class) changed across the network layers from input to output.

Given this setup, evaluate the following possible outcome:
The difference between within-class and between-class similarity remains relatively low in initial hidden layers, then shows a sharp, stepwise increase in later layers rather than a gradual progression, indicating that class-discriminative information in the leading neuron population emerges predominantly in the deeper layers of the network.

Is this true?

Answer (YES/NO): NO